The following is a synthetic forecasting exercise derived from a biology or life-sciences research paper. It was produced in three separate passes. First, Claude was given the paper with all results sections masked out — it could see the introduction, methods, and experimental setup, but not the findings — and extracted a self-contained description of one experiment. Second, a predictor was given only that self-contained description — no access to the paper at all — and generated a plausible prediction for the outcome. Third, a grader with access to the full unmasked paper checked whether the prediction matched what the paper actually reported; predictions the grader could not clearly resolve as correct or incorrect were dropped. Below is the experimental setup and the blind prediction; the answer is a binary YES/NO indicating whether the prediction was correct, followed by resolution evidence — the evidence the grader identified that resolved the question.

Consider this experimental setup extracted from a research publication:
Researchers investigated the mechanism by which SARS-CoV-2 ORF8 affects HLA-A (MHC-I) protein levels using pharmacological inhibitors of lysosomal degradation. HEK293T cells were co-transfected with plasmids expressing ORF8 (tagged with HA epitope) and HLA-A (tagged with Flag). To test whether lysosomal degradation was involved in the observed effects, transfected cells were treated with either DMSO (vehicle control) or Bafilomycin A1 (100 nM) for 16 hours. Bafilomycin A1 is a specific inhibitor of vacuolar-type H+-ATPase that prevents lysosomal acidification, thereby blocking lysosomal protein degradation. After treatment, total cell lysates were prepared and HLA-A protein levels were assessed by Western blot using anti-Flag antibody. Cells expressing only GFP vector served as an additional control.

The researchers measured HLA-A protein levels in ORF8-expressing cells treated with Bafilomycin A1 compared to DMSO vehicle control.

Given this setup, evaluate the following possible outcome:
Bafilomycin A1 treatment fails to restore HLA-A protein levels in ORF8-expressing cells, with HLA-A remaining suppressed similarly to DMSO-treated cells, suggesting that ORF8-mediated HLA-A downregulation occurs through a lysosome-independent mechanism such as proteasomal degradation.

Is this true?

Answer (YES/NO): NO